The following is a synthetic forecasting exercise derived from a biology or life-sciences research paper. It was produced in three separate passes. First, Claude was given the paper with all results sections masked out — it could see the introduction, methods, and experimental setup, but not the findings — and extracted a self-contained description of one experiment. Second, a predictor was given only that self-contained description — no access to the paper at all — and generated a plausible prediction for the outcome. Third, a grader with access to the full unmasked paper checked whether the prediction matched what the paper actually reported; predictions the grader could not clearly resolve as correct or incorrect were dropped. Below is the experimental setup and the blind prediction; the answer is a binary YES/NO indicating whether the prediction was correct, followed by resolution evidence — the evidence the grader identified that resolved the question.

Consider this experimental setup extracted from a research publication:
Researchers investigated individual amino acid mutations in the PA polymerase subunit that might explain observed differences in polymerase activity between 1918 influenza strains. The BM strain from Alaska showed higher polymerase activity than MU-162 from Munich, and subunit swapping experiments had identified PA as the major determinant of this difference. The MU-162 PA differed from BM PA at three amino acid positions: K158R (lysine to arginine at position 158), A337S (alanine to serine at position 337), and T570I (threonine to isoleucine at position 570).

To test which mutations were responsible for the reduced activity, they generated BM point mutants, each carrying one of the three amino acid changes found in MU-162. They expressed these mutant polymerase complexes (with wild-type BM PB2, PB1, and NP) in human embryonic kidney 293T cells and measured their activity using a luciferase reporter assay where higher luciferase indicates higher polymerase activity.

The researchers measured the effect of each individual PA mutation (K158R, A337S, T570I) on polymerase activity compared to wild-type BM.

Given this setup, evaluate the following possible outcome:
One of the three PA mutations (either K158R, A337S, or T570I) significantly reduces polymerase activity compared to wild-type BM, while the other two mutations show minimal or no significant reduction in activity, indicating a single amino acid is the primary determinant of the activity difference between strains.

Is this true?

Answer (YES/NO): NO